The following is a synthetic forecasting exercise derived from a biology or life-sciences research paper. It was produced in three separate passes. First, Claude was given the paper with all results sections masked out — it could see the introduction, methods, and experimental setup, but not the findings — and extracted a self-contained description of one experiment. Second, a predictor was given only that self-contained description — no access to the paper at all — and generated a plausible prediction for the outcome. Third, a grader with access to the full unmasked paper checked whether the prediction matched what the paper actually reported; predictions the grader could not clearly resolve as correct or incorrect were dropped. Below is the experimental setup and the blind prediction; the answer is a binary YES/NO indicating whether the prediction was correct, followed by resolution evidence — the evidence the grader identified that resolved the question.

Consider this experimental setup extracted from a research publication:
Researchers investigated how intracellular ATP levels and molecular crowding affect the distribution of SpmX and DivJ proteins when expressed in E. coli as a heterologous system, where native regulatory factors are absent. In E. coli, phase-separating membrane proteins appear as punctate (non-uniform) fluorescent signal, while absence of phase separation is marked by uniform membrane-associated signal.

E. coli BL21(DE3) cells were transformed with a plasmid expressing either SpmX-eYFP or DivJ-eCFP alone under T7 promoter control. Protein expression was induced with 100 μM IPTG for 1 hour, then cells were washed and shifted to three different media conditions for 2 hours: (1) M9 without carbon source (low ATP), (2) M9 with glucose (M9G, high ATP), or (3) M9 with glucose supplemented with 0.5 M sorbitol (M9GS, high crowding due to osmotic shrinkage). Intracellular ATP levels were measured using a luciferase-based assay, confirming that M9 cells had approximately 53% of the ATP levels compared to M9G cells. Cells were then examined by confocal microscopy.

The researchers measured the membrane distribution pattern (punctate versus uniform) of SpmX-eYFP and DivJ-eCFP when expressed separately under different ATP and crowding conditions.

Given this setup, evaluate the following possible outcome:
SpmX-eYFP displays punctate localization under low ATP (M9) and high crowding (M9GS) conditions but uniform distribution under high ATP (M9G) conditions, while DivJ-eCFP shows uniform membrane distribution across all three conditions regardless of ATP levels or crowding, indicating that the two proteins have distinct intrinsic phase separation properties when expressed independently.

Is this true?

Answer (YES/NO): YES